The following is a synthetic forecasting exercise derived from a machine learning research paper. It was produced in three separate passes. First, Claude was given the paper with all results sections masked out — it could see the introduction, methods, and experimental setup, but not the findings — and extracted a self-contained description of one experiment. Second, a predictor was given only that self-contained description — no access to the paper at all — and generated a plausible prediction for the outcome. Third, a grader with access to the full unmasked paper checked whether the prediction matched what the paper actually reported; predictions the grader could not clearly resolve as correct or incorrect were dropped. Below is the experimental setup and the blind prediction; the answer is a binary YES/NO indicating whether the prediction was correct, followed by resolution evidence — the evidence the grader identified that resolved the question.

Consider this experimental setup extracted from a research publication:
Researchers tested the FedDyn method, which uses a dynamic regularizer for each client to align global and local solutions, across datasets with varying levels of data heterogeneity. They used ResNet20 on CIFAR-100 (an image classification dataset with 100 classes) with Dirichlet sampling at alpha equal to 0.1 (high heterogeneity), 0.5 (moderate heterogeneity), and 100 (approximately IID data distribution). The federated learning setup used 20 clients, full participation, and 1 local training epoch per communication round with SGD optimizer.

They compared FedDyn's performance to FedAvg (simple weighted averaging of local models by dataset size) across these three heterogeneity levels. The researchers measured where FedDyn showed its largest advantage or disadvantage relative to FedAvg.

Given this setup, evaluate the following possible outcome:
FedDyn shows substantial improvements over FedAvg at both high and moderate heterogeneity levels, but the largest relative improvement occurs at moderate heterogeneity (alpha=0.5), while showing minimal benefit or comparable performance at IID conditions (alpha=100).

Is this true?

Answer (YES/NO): NO